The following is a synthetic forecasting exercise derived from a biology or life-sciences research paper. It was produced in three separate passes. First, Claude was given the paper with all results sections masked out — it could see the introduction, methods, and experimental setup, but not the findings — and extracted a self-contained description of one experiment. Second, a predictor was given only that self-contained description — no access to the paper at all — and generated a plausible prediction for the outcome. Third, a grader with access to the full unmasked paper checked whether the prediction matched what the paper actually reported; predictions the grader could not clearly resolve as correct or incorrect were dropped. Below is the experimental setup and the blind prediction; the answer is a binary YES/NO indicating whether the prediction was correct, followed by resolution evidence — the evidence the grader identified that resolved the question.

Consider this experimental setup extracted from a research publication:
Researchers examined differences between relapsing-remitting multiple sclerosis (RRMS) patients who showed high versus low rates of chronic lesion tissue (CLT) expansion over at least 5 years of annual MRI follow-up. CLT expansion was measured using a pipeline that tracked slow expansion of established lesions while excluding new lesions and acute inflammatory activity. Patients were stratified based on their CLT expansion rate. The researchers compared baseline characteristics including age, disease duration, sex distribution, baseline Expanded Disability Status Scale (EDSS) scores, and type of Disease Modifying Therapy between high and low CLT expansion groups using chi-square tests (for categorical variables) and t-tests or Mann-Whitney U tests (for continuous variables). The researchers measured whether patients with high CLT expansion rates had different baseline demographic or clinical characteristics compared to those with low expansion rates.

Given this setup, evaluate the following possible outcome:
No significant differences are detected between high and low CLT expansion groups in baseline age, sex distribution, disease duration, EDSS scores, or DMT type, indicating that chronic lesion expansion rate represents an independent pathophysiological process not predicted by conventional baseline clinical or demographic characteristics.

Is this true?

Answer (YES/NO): NO